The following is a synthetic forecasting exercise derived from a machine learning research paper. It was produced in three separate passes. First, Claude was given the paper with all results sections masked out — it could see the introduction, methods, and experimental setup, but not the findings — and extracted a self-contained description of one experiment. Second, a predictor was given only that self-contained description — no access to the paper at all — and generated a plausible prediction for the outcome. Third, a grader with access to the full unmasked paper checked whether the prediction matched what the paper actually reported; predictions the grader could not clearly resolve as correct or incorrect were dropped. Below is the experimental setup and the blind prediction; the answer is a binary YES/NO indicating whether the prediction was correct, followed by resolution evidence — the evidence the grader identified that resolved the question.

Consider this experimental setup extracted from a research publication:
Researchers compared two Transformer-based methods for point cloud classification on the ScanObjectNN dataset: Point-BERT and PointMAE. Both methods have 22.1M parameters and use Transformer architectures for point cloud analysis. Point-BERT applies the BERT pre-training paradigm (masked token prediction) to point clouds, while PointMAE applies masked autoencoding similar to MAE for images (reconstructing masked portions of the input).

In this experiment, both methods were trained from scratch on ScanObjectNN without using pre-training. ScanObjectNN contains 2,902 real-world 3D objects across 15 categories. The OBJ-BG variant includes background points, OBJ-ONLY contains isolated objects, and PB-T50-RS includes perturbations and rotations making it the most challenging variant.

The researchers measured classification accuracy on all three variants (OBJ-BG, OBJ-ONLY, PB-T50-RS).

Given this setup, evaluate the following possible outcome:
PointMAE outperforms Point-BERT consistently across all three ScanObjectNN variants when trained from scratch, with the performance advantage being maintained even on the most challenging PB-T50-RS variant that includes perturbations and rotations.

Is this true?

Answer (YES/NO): YES